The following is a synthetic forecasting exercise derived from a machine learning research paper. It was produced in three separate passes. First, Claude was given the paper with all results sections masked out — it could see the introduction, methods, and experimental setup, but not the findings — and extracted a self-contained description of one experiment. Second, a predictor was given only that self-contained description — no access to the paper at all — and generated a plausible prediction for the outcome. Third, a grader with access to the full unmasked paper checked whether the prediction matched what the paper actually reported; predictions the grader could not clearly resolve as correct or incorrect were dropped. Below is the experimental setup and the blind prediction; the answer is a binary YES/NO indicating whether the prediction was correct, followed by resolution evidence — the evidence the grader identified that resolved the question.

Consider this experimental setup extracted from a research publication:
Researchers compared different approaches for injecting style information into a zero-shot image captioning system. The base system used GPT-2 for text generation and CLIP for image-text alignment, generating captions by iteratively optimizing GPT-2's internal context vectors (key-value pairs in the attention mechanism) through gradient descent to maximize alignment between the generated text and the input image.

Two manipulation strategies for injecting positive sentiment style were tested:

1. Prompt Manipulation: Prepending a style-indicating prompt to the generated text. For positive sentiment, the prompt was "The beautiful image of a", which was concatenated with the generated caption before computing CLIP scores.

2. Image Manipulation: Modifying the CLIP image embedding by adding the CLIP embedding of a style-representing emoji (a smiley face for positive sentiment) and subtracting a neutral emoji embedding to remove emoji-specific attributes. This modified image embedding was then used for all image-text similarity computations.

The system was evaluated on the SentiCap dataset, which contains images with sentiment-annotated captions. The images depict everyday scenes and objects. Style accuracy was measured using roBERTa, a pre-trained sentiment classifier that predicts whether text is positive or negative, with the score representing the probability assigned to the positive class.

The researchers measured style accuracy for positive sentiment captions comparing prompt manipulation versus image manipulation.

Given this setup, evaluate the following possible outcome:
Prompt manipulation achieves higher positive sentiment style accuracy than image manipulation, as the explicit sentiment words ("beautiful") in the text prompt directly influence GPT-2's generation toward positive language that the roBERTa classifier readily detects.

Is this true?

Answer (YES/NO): YES